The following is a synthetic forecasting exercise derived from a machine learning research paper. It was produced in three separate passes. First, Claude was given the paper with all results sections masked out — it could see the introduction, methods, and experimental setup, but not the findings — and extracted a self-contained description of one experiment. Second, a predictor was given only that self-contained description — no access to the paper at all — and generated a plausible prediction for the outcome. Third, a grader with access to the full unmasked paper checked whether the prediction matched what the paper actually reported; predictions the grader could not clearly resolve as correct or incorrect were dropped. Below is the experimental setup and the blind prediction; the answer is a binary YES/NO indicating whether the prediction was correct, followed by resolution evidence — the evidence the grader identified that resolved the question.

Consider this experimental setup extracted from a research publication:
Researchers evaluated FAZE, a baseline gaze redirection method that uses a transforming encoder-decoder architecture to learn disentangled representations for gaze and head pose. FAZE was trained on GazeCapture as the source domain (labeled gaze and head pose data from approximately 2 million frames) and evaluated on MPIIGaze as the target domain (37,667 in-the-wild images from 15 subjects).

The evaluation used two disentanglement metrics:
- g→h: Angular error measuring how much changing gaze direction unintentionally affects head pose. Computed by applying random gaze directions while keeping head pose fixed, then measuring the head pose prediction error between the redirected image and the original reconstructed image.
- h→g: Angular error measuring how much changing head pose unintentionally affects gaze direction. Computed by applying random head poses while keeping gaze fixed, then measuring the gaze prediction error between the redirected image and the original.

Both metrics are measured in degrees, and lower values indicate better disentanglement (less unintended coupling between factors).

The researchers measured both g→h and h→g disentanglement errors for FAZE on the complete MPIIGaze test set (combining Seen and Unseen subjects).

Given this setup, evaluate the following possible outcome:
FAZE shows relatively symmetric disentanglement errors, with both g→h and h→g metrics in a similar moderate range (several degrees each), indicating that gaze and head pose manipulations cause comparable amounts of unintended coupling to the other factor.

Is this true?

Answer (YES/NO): YES